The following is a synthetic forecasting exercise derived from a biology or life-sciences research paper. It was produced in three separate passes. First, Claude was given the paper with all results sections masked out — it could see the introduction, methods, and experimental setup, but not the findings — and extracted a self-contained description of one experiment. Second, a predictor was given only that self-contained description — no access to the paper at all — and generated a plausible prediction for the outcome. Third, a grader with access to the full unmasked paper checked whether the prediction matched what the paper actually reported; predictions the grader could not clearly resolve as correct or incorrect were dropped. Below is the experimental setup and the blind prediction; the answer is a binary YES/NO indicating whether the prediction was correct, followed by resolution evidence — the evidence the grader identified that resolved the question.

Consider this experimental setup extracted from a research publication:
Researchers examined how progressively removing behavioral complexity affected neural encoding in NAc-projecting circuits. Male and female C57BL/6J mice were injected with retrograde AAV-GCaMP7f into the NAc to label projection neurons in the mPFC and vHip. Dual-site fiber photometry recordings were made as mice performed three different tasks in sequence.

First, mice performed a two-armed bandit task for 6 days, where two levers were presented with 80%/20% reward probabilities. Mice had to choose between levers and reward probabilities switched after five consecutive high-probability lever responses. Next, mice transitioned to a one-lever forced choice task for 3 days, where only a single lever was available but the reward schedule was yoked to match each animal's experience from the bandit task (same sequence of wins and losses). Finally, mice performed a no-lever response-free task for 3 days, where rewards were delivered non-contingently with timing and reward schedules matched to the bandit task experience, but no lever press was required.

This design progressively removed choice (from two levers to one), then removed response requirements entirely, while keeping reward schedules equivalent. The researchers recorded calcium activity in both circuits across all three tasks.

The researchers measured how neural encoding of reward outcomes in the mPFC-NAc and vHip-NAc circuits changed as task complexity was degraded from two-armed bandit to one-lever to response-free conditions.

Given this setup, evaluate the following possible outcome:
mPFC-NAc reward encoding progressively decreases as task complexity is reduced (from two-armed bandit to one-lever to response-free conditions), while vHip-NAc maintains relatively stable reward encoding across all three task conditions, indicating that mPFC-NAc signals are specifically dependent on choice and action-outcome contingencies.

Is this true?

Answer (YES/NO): NO